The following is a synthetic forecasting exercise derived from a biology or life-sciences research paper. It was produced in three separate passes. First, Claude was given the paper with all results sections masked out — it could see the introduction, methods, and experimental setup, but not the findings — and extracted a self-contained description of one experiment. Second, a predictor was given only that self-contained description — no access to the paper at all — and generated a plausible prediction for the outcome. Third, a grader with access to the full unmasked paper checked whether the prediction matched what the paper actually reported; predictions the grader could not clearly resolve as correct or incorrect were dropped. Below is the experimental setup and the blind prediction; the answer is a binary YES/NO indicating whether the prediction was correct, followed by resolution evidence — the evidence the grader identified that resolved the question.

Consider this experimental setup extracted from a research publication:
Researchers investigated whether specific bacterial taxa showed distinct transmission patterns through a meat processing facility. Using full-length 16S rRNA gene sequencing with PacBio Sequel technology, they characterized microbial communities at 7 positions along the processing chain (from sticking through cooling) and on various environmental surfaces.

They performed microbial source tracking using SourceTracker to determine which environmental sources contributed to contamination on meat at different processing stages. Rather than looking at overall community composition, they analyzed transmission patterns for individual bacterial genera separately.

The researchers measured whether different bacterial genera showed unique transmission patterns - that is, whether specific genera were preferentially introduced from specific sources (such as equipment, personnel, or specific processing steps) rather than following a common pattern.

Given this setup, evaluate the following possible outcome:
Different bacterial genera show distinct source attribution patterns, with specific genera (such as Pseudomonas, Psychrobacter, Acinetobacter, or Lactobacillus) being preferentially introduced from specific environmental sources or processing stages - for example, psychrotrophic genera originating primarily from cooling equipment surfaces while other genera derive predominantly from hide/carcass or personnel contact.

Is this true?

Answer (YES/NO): YES